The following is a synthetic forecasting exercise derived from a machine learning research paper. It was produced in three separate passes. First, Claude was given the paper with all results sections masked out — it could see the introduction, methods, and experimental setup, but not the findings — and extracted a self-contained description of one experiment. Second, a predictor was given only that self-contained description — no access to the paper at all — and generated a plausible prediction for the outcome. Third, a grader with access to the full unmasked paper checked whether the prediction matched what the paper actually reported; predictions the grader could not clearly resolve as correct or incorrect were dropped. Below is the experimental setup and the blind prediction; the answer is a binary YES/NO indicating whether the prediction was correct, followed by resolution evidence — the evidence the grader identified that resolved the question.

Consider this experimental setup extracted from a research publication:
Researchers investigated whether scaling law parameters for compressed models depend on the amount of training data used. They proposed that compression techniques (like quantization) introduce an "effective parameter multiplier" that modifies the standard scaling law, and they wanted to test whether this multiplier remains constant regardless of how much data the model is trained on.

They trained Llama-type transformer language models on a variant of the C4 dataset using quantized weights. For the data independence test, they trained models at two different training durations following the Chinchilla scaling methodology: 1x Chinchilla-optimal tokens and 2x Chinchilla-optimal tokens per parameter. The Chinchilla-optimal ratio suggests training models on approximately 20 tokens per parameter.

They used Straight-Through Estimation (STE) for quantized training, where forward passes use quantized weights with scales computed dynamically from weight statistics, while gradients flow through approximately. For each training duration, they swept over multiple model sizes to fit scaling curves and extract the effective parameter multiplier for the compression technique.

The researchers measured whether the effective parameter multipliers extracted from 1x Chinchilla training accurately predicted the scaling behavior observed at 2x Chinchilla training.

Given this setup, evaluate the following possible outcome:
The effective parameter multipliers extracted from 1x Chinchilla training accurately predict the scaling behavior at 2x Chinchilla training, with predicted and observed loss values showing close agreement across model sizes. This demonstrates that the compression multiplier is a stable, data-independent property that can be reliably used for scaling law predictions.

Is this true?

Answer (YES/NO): YES